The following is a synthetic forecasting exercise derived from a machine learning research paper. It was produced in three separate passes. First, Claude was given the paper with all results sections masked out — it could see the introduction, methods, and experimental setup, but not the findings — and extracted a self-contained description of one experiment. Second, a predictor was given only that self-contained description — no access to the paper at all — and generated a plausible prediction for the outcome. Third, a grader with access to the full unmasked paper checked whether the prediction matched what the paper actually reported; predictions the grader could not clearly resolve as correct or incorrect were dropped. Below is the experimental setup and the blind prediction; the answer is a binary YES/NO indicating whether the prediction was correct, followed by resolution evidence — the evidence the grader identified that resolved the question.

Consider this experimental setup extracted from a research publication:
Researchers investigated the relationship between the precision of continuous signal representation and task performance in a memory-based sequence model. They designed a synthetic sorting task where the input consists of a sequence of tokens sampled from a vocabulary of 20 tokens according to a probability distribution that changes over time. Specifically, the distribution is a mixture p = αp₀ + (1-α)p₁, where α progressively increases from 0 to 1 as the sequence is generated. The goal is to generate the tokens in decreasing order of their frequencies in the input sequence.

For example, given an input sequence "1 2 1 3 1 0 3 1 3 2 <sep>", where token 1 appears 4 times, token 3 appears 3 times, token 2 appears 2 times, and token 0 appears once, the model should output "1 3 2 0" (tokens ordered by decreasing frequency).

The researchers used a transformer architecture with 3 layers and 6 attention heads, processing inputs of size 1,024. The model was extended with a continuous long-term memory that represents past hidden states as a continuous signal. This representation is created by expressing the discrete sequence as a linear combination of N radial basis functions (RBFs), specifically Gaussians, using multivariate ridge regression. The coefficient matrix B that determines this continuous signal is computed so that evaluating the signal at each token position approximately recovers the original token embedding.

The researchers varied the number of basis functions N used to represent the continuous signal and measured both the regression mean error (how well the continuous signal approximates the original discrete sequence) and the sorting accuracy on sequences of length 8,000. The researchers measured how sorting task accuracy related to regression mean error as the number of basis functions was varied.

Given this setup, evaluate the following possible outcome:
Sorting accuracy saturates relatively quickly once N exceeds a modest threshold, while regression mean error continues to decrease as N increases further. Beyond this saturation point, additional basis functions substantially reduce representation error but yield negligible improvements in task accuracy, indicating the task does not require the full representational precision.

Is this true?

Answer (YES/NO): NO